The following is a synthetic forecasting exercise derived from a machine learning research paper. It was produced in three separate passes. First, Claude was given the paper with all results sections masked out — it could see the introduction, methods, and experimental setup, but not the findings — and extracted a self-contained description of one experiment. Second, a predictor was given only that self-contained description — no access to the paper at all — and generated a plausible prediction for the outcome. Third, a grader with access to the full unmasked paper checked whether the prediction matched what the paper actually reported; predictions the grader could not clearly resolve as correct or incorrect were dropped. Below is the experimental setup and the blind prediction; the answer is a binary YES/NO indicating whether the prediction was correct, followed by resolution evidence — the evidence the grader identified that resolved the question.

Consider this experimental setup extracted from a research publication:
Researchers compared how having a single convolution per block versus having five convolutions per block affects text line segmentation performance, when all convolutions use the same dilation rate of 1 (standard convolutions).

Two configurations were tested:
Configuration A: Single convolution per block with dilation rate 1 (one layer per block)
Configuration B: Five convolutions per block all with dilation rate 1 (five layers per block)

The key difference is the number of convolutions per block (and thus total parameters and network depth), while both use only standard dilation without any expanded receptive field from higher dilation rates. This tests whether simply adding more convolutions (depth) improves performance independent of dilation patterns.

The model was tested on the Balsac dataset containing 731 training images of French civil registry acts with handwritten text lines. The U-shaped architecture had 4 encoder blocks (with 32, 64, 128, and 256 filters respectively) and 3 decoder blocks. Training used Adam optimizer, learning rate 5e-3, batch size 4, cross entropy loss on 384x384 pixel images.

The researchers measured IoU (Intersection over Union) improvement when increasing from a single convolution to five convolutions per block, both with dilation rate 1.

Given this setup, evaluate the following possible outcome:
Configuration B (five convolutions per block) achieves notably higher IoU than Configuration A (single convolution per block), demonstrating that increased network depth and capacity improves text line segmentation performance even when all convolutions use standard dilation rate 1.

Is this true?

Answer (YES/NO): YES